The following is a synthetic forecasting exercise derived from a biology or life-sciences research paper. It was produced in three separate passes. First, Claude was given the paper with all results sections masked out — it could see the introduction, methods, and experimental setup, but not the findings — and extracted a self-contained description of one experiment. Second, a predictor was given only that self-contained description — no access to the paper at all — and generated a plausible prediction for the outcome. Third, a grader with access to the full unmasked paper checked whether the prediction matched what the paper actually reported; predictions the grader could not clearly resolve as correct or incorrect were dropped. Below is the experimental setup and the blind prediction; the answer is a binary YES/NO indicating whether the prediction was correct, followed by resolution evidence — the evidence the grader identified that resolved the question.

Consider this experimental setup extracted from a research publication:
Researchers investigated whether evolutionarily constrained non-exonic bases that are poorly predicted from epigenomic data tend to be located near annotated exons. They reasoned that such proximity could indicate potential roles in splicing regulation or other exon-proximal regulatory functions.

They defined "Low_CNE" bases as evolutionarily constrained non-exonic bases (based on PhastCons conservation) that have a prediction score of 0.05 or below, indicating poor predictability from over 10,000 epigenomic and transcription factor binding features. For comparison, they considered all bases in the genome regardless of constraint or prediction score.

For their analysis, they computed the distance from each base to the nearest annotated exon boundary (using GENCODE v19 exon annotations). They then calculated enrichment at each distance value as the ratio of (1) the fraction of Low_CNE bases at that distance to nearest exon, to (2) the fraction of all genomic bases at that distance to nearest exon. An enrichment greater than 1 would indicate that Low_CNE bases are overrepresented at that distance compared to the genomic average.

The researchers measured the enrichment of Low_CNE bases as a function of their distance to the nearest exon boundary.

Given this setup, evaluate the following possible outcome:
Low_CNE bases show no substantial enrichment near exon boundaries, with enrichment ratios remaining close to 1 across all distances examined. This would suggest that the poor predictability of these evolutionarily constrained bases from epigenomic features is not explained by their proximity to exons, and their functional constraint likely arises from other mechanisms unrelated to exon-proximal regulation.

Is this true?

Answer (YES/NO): NO